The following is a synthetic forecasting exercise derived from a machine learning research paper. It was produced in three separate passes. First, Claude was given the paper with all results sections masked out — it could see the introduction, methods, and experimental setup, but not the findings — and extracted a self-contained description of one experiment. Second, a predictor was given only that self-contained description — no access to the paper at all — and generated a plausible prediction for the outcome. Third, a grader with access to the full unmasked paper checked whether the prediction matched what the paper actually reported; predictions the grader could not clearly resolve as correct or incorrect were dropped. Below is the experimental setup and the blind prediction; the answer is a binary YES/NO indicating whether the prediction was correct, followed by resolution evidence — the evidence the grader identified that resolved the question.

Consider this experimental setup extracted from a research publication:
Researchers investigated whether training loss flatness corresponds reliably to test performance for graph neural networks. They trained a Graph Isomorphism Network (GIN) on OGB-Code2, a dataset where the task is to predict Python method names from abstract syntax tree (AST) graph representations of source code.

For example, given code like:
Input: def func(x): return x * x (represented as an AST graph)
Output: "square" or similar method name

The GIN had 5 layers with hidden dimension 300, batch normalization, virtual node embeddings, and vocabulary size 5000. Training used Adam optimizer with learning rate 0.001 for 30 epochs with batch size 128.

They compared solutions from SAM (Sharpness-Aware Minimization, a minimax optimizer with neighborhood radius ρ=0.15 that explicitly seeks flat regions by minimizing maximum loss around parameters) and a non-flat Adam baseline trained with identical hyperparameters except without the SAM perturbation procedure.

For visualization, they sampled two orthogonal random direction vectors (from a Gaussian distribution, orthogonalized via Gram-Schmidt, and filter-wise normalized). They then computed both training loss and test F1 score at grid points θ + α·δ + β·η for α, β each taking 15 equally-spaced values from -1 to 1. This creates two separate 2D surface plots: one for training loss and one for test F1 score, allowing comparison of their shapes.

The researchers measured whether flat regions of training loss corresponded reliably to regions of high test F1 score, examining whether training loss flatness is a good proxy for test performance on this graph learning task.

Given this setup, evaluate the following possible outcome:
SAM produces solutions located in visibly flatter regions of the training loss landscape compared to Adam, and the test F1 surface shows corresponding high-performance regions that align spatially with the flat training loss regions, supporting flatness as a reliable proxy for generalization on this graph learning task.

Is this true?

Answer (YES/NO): NO